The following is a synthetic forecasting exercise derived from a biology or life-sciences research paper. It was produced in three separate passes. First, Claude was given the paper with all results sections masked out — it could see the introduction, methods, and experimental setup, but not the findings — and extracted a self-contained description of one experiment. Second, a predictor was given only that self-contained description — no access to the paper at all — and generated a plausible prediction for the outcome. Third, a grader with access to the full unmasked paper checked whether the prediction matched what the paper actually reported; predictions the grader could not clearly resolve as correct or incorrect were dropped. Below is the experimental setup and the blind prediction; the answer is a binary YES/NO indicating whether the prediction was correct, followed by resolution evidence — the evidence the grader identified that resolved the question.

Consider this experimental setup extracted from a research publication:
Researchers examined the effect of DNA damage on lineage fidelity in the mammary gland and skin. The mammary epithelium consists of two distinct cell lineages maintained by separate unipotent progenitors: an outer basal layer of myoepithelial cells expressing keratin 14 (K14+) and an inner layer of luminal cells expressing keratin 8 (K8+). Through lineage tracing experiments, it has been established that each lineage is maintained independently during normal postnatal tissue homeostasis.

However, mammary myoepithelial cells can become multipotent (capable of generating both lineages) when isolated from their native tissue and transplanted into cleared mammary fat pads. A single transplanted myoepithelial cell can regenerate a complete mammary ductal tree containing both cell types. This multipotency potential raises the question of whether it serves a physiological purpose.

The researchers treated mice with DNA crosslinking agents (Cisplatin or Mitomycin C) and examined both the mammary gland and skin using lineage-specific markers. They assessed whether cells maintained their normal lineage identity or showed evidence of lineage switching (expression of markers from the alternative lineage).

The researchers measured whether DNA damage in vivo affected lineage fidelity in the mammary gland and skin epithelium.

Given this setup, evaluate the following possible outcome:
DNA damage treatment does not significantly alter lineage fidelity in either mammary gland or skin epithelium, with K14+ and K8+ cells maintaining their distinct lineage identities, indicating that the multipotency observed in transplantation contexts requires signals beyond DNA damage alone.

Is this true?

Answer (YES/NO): NO